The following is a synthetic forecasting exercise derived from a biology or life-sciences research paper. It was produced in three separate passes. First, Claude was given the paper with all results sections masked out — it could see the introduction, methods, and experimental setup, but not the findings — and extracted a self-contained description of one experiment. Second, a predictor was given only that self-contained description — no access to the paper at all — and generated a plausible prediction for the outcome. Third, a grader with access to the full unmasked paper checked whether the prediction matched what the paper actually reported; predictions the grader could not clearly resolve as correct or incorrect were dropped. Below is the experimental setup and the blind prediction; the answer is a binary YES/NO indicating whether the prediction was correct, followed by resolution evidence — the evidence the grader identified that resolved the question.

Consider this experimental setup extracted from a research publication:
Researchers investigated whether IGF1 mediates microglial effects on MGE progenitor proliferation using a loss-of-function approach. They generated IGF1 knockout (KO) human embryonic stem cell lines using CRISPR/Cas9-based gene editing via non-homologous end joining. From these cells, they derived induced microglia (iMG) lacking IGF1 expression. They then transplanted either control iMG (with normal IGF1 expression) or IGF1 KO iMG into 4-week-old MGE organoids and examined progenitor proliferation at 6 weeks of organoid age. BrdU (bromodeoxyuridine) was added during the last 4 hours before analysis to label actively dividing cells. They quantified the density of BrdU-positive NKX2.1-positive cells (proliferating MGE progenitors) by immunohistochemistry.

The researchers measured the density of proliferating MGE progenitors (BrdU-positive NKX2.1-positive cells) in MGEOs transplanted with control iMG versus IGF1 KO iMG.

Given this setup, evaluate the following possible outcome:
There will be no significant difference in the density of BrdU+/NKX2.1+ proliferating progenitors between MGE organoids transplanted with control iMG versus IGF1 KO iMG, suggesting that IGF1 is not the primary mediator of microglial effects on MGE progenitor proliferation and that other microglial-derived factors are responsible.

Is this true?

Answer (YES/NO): NO